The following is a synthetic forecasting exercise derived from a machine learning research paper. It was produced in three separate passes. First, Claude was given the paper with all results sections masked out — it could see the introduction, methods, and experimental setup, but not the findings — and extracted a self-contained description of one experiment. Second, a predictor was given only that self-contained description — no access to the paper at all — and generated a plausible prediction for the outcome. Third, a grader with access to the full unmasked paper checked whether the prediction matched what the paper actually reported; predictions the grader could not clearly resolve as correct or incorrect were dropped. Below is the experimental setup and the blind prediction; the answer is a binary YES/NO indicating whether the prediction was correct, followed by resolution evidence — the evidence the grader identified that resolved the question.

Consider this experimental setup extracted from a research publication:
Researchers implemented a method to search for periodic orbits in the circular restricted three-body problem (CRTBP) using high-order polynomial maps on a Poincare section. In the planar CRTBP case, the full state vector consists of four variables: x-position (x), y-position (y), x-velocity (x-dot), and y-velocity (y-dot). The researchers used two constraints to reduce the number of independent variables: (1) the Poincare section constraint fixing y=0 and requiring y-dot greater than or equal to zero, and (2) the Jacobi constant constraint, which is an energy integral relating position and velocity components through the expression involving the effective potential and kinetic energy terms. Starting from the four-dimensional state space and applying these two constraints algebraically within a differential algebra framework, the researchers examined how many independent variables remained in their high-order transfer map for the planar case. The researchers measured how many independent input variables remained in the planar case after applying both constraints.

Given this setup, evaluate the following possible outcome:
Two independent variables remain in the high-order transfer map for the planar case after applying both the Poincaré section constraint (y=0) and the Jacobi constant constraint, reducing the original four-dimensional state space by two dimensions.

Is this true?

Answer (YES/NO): YES